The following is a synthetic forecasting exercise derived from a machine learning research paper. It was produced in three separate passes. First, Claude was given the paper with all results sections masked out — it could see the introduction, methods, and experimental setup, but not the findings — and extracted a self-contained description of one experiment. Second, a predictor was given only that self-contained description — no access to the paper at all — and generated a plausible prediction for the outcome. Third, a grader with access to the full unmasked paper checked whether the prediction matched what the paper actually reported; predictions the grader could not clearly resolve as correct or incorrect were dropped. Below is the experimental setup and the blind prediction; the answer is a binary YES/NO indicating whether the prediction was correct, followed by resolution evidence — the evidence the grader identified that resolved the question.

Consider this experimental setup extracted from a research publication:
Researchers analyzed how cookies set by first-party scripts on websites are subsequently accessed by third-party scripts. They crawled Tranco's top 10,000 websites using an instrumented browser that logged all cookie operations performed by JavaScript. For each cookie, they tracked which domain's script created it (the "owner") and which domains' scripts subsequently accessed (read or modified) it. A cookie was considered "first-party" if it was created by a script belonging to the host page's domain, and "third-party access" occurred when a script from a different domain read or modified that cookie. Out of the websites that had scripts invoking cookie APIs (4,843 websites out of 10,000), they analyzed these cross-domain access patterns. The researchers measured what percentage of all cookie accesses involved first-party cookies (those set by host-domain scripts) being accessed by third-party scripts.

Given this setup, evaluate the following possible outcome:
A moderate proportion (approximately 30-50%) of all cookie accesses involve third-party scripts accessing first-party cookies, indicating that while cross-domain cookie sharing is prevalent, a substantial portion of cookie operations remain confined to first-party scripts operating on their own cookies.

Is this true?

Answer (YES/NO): NO